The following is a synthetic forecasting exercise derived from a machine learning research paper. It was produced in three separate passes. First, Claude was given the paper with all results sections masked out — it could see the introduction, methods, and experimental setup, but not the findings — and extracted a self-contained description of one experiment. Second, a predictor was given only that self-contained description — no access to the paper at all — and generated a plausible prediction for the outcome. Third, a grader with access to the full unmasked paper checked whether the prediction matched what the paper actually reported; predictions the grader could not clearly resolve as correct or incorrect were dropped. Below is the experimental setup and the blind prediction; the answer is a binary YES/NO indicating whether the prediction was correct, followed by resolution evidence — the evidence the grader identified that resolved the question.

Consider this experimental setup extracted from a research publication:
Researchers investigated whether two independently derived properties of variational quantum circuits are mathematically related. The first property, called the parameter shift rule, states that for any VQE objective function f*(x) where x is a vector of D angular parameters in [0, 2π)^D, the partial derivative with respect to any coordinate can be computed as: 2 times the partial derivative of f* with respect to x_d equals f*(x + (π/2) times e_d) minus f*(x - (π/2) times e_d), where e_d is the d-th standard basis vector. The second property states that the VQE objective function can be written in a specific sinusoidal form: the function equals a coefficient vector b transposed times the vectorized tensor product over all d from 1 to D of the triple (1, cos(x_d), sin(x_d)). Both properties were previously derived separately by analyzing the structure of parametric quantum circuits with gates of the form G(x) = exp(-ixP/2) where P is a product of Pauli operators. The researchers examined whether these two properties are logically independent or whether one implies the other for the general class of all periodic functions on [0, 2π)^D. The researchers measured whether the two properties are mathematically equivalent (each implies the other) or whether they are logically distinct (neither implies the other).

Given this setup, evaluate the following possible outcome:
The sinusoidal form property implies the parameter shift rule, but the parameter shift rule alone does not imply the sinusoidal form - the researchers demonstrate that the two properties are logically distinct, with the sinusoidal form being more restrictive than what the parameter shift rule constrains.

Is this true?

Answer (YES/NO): NO